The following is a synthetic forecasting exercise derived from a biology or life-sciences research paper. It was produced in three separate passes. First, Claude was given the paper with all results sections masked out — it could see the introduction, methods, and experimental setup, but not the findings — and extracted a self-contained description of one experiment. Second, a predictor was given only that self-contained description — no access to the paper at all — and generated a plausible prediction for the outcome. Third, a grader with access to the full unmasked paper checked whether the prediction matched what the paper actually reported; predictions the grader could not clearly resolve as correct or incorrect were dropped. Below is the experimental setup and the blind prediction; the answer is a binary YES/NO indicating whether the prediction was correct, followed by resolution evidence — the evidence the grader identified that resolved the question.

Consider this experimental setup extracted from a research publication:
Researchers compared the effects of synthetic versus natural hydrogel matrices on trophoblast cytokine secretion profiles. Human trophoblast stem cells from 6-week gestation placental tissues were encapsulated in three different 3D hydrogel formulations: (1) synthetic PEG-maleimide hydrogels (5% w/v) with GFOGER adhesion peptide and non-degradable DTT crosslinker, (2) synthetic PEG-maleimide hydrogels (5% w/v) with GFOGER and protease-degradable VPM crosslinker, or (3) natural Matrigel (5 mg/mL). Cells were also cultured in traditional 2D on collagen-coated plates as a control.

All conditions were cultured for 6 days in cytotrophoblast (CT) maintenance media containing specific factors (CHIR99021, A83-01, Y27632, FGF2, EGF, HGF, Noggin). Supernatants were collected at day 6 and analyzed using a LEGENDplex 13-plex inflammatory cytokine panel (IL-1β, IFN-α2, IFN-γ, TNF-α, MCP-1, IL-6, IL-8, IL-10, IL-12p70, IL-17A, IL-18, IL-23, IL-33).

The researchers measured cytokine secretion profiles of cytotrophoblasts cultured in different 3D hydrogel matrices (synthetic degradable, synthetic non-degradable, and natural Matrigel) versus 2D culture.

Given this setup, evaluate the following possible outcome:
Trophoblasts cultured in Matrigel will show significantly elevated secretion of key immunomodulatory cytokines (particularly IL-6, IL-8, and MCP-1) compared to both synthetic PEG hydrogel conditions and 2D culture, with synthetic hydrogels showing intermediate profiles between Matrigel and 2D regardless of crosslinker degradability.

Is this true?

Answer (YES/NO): NO